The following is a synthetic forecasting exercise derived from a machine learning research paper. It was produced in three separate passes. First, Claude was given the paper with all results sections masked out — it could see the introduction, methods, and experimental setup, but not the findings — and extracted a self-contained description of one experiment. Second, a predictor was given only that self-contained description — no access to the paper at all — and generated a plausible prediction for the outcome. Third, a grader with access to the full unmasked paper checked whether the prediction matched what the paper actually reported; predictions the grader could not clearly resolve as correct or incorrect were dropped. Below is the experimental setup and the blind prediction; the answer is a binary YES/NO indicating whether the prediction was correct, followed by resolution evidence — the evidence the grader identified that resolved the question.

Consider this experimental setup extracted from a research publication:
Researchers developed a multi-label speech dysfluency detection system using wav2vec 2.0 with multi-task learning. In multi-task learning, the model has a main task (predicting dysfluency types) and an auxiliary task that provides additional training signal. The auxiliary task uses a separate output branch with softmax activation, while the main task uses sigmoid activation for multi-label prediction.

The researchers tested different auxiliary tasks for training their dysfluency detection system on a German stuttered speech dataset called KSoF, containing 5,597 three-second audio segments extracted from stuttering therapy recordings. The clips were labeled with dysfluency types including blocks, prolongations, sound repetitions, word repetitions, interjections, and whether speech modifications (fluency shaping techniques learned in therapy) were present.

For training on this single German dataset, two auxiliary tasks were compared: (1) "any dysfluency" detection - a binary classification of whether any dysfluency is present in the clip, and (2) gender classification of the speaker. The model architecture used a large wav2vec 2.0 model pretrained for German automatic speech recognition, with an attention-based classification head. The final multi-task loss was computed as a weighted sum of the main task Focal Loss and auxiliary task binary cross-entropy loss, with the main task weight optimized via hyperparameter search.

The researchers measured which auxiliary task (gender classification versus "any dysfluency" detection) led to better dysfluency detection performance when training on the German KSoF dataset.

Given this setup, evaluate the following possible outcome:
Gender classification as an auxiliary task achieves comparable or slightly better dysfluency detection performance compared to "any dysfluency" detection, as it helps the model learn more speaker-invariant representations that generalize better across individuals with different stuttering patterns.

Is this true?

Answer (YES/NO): YES